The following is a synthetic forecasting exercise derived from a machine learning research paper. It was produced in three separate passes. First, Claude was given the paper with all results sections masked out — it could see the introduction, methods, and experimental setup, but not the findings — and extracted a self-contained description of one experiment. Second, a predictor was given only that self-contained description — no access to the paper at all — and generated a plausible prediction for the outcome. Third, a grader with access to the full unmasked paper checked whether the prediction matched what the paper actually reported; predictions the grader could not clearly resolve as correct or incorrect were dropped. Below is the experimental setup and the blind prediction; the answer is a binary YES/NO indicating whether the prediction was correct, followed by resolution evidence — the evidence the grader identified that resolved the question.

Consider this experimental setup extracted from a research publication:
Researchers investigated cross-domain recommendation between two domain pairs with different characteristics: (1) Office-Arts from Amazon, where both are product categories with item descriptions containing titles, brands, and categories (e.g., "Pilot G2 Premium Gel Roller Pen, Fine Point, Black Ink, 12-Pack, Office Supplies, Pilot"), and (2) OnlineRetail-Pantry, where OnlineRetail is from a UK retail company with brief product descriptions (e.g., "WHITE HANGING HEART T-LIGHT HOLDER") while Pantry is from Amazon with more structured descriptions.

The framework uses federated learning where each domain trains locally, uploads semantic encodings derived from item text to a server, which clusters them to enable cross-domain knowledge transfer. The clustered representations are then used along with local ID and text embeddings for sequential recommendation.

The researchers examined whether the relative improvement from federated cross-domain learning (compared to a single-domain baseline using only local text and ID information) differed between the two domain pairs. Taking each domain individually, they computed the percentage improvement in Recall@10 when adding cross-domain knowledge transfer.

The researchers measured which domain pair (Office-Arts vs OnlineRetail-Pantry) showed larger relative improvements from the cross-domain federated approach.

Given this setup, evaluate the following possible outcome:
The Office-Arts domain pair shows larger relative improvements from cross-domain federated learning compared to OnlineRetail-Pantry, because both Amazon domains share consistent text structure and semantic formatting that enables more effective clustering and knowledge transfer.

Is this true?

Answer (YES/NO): YES